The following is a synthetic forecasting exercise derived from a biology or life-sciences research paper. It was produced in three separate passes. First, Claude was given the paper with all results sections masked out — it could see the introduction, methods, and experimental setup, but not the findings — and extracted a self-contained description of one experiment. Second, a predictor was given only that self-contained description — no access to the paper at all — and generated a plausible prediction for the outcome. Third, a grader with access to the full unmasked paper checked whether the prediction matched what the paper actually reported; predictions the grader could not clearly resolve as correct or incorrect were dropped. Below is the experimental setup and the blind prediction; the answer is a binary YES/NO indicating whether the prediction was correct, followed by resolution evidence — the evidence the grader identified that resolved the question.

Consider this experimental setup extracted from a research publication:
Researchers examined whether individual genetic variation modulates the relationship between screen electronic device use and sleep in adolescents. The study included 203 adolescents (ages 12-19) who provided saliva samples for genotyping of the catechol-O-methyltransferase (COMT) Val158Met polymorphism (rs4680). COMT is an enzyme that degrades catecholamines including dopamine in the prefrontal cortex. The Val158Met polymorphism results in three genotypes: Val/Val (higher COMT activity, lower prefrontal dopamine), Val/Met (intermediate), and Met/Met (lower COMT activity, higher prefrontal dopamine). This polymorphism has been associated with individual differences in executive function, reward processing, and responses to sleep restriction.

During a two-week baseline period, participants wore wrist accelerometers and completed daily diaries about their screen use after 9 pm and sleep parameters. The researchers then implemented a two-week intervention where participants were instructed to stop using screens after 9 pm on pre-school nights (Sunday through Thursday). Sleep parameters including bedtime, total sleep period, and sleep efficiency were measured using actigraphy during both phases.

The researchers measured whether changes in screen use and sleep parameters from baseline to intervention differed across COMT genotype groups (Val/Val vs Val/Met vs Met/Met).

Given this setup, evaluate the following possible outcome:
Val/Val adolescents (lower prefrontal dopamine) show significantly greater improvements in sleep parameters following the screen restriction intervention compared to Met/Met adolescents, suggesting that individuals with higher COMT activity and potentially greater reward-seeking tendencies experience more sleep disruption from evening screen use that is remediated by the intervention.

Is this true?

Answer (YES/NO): YES